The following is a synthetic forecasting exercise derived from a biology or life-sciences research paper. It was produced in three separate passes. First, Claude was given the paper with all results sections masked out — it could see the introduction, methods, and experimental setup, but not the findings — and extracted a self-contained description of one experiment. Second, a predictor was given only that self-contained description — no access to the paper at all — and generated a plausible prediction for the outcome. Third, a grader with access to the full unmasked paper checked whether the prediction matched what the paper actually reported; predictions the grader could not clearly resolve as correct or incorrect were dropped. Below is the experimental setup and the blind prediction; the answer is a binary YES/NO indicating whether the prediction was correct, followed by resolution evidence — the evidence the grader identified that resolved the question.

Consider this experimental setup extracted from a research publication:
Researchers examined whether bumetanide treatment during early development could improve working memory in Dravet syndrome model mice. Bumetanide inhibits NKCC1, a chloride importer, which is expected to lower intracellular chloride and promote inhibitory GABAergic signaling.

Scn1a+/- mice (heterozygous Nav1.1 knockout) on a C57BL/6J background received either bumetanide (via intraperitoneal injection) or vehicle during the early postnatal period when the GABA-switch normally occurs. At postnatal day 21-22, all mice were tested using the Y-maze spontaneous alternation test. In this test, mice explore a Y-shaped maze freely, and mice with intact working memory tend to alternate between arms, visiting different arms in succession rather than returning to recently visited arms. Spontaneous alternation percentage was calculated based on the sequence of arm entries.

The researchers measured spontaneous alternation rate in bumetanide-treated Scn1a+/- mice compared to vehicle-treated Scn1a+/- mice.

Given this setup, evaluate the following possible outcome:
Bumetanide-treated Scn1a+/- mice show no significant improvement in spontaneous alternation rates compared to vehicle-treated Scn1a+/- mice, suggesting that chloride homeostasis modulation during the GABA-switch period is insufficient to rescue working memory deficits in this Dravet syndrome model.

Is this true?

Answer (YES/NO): NO